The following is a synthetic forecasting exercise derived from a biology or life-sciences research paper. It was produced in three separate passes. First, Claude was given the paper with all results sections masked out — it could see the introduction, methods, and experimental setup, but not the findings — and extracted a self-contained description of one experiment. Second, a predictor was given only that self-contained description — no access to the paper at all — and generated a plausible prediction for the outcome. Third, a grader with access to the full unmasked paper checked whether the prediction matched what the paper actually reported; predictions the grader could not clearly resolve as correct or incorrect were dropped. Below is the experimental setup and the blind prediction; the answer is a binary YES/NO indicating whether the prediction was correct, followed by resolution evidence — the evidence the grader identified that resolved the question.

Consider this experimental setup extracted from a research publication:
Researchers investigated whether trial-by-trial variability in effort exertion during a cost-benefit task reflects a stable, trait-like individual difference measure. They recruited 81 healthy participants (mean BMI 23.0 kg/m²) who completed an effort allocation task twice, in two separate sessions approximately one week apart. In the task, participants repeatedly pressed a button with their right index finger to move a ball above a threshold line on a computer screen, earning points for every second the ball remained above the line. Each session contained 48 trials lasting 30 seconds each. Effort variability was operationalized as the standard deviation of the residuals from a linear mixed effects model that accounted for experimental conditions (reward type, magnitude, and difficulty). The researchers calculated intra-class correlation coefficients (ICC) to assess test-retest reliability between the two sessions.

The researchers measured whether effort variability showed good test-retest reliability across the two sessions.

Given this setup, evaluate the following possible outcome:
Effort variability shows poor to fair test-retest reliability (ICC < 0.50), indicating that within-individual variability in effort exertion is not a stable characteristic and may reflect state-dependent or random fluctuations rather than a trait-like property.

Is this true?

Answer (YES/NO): NO